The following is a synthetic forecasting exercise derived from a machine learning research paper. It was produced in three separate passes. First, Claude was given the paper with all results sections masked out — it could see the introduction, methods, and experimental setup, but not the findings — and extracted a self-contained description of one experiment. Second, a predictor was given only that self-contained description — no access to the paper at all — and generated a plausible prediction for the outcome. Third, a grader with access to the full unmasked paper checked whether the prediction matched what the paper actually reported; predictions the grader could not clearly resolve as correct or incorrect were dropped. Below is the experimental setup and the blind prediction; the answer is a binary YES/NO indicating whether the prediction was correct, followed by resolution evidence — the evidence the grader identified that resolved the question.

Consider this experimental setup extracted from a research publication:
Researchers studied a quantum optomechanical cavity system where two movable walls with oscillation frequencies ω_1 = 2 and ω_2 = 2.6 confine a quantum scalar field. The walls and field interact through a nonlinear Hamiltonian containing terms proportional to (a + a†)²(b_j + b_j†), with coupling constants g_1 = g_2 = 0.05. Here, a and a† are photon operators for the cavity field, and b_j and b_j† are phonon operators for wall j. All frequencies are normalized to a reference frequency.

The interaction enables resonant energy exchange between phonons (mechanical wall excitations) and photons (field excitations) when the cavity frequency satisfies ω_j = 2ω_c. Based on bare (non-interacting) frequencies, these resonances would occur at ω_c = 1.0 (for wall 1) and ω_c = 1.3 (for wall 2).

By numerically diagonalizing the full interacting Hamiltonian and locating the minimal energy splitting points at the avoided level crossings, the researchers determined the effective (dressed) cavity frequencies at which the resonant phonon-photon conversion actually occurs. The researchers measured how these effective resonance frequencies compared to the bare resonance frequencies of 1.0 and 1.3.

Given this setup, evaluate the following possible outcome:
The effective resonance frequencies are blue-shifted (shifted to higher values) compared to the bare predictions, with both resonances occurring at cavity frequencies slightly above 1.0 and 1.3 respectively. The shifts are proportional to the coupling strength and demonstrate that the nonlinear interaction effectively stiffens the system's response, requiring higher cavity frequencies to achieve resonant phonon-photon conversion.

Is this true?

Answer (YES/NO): YES